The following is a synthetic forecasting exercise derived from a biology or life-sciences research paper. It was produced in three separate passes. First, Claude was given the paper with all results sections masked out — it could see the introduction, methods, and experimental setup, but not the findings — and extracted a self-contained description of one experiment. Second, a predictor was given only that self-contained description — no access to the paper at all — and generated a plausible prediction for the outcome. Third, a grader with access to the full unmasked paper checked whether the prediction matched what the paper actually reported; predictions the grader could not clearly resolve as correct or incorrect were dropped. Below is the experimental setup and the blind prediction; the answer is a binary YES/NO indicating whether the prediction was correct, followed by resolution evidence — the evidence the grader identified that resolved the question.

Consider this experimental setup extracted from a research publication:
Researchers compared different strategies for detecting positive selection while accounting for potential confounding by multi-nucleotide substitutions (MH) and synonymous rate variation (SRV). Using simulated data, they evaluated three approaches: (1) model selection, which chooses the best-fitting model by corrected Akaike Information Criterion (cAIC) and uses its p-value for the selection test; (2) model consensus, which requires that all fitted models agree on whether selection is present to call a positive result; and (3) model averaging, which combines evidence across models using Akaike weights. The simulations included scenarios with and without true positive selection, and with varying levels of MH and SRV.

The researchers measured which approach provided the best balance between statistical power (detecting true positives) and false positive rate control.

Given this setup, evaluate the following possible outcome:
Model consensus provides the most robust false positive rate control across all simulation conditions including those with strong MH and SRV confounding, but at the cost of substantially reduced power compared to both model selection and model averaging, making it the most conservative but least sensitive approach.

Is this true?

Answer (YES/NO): NO